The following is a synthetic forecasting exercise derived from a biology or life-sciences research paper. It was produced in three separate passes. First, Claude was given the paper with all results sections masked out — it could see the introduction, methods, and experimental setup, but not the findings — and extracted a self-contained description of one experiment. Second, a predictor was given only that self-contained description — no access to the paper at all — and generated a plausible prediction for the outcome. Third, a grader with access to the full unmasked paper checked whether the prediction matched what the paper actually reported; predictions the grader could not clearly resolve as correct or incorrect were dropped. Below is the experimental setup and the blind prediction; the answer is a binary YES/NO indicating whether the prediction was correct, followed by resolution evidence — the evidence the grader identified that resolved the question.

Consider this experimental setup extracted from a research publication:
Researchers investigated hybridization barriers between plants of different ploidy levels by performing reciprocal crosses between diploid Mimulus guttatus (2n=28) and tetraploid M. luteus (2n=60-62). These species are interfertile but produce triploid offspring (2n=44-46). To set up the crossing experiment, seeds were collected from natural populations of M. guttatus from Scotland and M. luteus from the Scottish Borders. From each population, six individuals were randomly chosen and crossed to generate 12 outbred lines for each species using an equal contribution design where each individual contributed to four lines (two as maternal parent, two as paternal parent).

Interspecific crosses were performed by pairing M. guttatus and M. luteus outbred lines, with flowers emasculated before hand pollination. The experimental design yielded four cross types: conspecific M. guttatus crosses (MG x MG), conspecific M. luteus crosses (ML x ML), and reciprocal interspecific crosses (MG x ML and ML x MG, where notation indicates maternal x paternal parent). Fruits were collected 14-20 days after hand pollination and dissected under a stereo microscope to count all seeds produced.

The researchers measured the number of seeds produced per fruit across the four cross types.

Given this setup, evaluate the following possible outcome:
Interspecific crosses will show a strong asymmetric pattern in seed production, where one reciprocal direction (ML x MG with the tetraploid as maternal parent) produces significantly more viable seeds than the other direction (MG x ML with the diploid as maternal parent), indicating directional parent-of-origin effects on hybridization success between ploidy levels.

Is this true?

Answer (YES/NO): NO